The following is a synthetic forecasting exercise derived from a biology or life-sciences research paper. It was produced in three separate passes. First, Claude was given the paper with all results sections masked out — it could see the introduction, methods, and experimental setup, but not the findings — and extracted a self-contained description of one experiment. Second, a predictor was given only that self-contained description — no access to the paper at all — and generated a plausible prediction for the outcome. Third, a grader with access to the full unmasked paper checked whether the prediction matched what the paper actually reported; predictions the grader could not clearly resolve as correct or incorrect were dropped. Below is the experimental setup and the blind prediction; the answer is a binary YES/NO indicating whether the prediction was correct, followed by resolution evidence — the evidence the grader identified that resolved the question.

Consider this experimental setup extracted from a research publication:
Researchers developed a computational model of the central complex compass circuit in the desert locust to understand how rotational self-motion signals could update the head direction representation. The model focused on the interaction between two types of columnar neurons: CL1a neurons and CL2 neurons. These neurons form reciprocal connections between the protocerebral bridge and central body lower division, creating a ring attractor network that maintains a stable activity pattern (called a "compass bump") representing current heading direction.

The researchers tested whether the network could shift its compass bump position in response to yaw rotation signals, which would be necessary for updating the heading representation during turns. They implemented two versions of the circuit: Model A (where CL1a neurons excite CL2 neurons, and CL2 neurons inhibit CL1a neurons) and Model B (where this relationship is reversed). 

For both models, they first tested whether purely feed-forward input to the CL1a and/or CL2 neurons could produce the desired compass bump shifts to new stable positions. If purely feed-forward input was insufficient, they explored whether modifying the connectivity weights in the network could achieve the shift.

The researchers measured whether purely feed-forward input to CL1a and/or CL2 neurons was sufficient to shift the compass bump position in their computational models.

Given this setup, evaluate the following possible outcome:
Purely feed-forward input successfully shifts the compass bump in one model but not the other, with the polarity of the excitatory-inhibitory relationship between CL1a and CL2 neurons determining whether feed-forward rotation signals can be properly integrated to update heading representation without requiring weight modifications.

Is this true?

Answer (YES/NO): NO